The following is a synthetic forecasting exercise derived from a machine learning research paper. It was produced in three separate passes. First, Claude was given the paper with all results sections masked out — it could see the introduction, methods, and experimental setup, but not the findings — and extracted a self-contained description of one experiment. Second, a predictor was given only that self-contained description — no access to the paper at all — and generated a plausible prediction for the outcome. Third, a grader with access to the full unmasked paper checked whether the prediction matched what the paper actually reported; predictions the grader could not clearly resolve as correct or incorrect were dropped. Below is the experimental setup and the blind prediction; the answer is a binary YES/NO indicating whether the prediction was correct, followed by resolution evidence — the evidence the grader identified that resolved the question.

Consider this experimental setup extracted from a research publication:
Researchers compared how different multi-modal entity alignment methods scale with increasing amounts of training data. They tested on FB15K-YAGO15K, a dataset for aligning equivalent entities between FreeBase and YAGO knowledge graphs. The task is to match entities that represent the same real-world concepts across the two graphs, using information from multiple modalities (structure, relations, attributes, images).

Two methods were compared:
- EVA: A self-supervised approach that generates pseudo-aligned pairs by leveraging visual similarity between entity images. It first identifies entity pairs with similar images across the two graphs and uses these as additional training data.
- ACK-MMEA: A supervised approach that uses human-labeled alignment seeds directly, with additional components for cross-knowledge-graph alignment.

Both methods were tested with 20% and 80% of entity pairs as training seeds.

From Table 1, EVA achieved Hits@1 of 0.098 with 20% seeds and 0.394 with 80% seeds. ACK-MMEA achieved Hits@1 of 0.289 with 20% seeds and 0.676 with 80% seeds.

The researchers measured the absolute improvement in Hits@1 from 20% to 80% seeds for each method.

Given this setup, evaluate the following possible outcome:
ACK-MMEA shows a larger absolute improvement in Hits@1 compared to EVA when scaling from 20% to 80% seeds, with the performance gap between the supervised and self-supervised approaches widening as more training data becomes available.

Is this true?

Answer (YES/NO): YES